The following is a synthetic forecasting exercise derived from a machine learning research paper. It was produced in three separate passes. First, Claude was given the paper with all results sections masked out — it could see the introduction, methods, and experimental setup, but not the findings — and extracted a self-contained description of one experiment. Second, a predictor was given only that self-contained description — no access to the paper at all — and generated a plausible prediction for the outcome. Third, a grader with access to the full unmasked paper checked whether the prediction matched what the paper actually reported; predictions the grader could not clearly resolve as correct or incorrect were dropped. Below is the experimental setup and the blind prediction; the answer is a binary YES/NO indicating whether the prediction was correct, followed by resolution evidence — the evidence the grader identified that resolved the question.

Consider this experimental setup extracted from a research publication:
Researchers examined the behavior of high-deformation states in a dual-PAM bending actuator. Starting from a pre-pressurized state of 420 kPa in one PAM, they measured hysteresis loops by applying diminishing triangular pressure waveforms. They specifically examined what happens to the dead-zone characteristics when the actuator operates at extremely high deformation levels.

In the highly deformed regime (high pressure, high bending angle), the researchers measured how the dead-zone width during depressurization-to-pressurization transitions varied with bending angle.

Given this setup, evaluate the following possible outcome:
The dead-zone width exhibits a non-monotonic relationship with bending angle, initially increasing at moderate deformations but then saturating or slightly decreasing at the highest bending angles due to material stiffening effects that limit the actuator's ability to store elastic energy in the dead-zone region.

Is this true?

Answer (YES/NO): NO